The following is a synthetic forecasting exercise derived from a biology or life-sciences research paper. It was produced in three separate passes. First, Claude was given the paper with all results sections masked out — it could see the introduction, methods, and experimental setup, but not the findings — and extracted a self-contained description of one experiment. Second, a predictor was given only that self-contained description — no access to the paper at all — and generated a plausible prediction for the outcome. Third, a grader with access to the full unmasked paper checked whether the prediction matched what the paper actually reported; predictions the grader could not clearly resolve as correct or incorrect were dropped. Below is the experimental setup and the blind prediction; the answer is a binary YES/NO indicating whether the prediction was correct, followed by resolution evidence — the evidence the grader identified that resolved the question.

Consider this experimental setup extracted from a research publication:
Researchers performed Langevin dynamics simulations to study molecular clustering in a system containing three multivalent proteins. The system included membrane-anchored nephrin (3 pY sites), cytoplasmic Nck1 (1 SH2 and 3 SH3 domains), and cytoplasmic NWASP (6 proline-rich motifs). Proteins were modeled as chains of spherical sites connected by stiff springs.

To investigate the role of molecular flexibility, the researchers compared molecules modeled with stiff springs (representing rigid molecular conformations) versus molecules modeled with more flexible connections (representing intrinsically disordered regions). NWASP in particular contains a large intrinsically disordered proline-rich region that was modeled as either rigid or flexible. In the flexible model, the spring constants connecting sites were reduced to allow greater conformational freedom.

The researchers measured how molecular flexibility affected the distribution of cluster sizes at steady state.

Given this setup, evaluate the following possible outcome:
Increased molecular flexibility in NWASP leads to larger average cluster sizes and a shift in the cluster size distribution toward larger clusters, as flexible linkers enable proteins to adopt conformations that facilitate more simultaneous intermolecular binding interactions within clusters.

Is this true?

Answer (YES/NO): NO